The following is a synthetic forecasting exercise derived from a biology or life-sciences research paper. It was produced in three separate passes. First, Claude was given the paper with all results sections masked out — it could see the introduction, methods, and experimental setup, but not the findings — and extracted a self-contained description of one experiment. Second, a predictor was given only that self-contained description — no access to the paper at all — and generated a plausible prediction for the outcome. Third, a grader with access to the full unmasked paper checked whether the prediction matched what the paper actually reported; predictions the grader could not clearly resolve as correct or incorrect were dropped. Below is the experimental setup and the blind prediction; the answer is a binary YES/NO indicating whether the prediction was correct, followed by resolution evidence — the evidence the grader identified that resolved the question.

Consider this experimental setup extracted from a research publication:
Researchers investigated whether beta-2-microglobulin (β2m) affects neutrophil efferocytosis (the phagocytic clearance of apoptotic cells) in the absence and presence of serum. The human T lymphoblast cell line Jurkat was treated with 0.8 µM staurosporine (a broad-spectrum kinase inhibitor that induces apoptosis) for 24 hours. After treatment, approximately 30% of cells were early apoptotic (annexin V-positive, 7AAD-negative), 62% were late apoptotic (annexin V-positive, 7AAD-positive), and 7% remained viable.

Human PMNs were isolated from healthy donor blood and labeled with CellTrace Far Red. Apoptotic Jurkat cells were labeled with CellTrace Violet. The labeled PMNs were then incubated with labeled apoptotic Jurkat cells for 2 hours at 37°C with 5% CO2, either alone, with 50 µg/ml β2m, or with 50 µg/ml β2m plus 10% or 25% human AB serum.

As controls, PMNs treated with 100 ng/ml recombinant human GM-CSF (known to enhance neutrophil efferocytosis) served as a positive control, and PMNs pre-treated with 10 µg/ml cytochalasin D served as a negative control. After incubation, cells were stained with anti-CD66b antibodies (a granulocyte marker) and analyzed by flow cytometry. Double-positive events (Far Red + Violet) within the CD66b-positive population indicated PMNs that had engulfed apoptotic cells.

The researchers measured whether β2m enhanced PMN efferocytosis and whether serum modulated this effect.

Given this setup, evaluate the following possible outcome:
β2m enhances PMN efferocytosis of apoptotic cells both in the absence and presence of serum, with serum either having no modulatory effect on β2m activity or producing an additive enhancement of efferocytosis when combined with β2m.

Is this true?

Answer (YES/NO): YES